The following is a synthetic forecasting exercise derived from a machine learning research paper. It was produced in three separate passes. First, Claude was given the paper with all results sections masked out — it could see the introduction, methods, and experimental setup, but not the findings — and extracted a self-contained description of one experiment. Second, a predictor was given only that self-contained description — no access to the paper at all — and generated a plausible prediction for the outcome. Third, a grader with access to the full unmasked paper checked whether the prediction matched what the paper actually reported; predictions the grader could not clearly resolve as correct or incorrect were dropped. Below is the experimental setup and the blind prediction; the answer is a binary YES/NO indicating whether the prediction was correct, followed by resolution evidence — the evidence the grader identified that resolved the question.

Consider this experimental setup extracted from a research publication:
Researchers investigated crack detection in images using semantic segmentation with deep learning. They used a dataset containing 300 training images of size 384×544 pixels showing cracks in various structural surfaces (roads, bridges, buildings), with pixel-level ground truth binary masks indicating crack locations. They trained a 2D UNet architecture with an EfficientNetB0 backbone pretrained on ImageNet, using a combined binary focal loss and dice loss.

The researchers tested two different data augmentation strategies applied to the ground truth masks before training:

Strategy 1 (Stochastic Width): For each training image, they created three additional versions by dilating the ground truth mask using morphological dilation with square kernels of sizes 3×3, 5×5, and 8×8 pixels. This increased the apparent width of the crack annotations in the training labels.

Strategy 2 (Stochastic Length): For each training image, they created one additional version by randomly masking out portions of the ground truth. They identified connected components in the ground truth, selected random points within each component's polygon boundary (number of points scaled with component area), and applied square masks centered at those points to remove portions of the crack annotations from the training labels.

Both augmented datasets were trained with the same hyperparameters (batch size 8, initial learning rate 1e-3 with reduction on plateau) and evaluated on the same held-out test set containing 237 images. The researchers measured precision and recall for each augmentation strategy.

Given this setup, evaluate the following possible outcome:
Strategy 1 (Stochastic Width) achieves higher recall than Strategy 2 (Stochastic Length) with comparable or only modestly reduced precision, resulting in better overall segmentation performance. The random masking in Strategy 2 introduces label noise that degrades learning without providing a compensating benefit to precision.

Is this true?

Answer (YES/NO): NO